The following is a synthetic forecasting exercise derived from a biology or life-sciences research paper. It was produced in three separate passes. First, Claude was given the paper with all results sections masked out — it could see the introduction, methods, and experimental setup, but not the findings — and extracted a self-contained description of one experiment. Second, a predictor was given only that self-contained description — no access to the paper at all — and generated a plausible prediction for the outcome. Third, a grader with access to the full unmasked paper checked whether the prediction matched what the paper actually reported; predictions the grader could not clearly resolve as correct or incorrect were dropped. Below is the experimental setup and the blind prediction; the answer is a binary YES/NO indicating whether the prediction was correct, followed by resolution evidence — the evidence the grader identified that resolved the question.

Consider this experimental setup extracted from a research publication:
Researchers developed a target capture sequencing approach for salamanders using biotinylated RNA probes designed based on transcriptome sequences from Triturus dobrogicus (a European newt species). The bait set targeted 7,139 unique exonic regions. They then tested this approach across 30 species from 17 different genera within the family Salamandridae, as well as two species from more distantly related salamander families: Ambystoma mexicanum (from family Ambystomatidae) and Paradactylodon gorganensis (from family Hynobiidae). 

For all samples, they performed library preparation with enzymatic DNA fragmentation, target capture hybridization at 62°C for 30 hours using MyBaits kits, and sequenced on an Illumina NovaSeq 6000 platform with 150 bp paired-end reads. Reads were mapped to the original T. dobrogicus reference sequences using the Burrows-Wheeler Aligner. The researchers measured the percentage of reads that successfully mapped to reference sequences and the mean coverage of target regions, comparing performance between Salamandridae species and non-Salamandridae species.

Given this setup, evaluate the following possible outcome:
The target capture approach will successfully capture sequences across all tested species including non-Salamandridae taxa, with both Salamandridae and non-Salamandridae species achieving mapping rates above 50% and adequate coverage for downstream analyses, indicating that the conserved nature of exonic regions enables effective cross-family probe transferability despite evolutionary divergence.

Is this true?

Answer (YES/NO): NO